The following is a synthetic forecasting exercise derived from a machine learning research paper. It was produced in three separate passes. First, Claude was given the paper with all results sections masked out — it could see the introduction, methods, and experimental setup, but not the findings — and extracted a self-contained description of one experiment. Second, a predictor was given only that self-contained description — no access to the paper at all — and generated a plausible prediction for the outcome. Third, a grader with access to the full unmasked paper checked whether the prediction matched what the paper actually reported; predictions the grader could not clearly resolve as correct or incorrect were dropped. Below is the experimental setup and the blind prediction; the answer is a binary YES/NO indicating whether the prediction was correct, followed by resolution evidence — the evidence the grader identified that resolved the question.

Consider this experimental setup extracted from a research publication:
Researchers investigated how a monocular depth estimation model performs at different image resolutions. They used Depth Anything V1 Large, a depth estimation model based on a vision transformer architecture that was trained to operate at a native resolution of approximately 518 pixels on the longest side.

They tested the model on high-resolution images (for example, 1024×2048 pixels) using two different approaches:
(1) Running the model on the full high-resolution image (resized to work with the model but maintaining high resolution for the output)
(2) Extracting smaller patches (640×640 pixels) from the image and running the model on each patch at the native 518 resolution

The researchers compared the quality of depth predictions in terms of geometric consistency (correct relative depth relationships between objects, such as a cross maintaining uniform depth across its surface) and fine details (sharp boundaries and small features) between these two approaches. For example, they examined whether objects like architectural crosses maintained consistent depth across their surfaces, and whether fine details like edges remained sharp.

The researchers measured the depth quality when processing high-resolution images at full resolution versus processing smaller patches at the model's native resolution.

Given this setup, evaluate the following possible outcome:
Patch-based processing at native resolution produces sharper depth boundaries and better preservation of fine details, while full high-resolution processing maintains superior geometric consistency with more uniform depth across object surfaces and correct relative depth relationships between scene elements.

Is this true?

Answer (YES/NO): NO